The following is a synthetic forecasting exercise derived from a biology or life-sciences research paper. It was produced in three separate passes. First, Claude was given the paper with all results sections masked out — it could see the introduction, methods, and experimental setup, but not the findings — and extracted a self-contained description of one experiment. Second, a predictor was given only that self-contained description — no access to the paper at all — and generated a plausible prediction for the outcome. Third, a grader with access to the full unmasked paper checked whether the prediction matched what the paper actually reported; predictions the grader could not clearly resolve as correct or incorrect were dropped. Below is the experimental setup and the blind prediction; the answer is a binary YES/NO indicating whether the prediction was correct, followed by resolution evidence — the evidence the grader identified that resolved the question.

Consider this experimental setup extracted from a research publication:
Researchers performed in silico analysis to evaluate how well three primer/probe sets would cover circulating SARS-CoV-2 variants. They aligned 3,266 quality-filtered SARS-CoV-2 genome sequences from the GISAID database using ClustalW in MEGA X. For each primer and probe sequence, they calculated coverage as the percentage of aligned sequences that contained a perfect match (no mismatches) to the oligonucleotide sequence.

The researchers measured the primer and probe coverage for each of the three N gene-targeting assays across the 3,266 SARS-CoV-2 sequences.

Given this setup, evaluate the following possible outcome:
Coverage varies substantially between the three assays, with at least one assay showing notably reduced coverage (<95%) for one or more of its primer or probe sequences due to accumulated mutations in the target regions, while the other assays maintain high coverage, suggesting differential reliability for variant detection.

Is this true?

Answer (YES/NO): NO